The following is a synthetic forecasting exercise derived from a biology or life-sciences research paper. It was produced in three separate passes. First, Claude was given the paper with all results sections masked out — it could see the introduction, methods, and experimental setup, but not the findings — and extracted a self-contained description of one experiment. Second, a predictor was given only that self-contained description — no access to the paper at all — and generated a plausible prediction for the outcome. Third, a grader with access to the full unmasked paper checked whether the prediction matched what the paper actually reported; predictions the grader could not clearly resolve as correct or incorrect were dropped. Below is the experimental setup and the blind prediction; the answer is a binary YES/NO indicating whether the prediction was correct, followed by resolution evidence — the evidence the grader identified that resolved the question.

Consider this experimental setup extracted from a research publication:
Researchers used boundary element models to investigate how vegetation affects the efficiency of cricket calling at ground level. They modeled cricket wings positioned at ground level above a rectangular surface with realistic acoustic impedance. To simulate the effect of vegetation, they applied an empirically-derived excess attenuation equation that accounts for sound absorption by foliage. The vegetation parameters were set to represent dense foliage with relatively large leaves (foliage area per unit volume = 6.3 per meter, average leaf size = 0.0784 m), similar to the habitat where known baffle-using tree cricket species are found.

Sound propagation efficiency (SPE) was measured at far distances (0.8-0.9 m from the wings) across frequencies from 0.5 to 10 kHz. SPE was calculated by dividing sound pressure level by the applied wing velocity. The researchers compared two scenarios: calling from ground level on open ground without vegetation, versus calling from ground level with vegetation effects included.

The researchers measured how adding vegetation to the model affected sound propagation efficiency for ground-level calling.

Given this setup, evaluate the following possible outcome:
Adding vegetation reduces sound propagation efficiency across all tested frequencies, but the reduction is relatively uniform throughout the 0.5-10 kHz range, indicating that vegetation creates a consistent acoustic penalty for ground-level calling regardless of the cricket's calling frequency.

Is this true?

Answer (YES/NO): NO